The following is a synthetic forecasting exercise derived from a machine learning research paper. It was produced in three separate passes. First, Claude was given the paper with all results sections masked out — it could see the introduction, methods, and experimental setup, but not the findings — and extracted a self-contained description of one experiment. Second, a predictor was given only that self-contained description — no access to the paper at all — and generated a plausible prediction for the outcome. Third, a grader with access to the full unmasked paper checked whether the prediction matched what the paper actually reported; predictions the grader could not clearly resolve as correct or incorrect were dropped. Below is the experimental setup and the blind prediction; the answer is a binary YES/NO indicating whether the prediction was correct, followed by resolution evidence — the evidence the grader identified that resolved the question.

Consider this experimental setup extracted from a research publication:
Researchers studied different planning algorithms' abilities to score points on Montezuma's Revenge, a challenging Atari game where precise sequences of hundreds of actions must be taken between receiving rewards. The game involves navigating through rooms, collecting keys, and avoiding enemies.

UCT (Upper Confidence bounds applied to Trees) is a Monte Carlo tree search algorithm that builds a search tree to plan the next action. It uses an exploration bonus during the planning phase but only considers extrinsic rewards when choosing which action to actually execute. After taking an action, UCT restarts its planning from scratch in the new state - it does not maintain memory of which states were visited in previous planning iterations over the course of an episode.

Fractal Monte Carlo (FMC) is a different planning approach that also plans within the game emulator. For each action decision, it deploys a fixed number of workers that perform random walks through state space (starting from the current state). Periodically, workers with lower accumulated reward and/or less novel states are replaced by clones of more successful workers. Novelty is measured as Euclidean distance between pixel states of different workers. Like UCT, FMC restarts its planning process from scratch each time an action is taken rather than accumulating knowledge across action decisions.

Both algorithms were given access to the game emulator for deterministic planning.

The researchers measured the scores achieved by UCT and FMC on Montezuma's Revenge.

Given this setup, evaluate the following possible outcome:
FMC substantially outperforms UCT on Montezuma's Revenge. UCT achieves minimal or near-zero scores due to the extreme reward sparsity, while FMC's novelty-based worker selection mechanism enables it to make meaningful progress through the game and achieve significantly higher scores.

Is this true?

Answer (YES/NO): YES